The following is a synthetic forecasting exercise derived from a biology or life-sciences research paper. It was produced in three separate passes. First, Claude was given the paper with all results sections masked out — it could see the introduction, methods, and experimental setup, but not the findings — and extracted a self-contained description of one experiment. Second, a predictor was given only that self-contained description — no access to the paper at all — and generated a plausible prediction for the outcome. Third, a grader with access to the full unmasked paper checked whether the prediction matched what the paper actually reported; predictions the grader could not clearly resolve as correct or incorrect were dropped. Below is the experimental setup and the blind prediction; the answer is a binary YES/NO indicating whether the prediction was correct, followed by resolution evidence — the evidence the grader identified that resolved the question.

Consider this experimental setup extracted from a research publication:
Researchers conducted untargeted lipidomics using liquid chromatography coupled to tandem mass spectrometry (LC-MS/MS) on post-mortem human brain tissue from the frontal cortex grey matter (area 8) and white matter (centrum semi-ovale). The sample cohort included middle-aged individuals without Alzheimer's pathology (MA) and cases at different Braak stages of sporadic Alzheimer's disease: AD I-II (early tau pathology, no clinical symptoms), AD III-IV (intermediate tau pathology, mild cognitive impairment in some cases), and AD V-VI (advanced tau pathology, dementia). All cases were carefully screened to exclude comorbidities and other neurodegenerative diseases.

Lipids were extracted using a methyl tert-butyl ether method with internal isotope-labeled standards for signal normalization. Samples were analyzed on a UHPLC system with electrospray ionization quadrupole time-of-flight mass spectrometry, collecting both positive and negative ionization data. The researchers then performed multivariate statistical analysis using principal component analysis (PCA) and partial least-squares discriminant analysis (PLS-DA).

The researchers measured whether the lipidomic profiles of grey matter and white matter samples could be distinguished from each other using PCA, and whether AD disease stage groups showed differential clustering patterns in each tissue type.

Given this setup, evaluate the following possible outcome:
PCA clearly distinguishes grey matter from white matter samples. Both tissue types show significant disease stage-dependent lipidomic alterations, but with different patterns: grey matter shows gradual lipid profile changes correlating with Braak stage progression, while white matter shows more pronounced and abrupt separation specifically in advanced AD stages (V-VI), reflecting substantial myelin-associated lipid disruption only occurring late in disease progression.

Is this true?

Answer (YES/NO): NO